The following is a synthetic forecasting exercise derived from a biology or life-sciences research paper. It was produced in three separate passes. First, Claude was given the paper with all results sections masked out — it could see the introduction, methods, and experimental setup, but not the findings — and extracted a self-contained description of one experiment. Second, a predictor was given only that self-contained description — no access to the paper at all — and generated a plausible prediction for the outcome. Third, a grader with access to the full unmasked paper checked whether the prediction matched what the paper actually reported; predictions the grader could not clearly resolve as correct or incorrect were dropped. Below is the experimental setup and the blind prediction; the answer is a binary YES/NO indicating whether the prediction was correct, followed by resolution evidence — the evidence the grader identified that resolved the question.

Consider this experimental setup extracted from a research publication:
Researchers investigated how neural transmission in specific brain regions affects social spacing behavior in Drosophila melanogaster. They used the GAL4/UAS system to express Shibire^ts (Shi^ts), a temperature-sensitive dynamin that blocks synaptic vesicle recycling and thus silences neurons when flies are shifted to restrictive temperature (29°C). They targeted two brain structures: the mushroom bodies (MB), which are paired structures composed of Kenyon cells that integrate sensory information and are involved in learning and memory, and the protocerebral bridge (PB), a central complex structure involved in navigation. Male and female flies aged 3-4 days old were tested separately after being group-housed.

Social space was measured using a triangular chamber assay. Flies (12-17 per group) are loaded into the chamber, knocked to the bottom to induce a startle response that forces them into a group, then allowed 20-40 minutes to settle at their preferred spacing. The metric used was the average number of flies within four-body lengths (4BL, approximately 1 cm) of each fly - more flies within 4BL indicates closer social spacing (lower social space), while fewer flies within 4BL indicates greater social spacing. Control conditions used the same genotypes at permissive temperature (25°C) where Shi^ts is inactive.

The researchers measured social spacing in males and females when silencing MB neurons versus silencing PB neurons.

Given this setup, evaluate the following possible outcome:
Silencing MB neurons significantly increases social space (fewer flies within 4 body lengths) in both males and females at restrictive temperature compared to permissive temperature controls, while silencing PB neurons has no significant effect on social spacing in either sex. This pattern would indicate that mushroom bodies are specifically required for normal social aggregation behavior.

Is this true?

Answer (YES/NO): YES